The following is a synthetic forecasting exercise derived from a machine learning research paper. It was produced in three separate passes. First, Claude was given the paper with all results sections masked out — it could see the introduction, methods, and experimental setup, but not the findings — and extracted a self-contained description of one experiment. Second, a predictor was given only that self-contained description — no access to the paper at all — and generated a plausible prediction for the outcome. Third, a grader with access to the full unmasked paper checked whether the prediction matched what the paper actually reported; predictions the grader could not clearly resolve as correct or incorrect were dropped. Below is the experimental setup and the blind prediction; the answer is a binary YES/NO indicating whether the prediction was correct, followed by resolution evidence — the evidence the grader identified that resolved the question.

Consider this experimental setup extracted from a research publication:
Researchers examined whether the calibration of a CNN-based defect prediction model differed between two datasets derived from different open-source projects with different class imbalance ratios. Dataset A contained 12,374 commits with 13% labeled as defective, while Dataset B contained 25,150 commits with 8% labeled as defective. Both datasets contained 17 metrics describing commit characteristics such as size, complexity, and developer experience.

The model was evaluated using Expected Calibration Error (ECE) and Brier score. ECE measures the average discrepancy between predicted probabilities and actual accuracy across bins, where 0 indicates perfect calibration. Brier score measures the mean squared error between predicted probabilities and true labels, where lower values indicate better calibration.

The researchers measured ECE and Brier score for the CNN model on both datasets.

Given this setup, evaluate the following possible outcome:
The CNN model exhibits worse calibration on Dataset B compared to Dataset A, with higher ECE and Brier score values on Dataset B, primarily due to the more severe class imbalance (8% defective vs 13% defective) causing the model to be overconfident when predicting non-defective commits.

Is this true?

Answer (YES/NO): NO